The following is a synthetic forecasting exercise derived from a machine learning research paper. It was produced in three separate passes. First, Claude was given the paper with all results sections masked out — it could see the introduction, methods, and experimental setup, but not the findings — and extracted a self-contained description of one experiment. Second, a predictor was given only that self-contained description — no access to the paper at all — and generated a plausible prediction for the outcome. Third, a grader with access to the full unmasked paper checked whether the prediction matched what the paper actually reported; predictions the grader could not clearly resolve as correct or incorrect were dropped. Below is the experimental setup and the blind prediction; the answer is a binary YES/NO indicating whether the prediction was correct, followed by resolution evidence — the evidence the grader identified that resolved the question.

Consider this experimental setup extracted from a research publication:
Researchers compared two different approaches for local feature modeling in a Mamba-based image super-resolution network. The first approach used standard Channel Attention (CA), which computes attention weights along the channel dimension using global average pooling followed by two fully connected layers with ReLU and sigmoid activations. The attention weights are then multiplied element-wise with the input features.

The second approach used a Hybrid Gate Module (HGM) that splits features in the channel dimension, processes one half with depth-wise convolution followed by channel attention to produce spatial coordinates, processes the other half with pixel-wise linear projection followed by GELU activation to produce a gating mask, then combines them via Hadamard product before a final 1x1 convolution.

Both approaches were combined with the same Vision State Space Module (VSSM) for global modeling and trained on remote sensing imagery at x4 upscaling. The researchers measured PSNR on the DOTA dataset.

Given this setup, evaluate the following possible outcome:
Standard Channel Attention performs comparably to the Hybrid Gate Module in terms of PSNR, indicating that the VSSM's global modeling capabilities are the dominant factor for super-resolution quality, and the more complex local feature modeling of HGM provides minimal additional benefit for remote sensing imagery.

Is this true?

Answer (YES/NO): NO